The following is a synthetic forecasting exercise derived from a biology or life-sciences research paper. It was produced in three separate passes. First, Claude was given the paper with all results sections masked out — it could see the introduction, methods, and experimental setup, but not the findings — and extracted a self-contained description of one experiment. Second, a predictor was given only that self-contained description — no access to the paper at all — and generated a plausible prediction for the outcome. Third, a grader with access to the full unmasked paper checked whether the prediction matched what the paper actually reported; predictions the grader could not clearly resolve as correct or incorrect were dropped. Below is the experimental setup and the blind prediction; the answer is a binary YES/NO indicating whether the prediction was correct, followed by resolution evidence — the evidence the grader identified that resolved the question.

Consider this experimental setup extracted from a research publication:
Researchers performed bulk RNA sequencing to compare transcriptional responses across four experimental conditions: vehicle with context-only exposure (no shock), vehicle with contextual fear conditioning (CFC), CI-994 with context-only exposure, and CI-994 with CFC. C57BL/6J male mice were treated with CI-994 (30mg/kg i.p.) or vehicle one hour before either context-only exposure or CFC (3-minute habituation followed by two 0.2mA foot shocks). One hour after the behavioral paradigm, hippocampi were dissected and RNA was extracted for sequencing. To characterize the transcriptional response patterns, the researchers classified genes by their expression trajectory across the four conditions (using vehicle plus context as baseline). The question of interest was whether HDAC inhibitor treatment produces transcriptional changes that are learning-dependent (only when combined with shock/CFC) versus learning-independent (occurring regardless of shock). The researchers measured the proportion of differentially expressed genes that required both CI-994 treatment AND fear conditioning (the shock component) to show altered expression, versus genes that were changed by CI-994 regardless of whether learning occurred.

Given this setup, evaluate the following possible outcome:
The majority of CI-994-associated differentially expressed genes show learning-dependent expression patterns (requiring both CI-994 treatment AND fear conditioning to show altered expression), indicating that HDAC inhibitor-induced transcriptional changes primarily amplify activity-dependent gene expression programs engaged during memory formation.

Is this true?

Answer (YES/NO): NO